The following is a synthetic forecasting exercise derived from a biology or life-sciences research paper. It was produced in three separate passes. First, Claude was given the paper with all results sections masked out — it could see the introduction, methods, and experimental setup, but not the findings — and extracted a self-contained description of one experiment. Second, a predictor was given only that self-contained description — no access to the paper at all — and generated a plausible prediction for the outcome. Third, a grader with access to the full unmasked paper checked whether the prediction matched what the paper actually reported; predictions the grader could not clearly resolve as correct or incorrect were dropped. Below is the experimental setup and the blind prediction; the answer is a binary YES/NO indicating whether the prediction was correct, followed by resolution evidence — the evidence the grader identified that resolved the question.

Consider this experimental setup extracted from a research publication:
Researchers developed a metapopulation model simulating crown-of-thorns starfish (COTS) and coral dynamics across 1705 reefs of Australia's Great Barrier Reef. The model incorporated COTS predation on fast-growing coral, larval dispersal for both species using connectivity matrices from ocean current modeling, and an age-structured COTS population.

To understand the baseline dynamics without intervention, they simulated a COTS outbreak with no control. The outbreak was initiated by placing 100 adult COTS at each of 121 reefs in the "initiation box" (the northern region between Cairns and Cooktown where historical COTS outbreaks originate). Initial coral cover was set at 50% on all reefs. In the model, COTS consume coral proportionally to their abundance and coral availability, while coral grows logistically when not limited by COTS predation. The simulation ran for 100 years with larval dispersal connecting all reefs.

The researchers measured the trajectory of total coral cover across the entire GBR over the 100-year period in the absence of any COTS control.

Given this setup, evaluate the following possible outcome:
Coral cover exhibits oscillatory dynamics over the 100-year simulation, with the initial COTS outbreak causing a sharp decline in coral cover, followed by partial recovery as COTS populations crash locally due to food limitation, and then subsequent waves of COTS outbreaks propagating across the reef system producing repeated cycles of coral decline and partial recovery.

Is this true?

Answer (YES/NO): NO